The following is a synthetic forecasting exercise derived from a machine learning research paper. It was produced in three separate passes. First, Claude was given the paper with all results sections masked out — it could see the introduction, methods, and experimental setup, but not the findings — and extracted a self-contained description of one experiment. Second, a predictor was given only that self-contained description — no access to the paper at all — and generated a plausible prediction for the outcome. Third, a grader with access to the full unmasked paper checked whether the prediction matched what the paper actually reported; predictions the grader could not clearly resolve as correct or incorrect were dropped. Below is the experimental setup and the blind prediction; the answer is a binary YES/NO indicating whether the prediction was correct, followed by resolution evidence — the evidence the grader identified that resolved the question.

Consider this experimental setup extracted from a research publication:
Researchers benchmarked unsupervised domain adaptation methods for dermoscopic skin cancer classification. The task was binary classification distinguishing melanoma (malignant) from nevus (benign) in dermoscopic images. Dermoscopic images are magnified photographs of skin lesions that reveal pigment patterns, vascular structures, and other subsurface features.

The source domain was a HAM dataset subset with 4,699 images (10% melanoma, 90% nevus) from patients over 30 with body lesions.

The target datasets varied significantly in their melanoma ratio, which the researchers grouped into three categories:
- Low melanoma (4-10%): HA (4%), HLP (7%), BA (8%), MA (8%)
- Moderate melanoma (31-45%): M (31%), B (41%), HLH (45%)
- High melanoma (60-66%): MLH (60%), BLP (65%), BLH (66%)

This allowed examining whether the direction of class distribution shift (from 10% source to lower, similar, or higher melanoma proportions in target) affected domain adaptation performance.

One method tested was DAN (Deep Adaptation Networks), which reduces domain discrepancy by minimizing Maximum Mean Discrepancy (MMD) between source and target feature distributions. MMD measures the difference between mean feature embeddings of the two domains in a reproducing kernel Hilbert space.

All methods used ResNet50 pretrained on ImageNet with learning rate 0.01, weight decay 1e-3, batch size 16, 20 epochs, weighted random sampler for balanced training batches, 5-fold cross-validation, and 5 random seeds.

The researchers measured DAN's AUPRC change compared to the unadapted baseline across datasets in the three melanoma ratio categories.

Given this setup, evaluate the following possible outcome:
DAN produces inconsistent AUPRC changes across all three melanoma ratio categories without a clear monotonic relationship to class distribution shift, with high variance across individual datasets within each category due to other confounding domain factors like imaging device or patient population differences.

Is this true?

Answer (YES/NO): NO